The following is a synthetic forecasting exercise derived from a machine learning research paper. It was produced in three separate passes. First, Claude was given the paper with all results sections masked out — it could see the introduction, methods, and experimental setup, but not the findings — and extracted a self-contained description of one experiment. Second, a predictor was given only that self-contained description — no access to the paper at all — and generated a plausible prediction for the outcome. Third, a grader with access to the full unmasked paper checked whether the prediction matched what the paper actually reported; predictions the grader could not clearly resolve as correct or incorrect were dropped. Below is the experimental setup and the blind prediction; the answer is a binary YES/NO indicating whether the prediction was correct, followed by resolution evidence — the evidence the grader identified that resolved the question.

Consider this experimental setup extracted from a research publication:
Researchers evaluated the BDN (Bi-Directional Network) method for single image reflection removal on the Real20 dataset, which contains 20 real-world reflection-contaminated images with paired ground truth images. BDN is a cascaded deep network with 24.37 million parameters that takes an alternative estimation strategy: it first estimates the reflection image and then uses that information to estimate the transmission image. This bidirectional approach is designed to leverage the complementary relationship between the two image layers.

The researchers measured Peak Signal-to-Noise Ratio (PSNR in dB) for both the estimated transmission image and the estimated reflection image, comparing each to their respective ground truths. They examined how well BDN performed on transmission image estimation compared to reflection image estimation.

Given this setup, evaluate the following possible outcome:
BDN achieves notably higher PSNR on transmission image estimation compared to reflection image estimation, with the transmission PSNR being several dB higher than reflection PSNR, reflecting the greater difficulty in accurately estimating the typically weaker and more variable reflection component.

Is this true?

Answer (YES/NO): YES